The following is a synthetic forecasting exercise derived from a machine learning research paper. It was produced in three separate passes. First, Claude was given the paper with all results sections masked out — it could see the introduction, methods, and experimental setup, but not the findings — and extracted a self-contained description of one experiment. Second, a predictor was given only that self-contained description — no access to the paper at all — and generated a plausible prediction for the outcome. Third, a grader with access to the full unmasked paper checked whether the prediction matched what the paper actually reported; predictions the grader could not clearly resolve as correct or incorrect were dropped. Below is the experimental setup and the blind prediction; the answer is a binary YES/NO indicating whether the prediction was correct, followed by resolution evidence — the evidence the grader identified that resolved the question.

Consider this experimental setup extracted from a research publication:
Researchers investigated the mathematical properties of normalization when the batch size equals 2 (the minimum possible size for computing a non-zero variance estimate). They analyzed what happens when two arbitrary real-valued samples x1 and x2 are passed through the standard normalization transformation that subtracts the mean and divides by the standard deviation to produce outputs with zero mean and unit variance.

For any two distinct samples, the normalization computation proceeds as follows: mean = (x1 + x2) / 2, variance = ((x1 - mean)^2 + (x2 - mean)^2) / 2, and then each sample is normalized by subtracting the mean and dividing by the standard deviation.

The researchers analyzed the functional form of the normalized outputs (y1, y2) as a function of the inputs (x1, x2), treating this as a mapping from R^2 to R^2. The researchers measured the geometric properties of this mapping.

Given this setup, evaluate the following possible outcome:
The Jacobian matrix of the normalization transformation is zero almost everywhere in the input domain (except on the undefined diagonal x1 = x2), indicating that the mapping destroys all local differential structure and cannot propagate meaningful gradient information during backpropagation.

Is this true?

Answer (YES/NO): YES